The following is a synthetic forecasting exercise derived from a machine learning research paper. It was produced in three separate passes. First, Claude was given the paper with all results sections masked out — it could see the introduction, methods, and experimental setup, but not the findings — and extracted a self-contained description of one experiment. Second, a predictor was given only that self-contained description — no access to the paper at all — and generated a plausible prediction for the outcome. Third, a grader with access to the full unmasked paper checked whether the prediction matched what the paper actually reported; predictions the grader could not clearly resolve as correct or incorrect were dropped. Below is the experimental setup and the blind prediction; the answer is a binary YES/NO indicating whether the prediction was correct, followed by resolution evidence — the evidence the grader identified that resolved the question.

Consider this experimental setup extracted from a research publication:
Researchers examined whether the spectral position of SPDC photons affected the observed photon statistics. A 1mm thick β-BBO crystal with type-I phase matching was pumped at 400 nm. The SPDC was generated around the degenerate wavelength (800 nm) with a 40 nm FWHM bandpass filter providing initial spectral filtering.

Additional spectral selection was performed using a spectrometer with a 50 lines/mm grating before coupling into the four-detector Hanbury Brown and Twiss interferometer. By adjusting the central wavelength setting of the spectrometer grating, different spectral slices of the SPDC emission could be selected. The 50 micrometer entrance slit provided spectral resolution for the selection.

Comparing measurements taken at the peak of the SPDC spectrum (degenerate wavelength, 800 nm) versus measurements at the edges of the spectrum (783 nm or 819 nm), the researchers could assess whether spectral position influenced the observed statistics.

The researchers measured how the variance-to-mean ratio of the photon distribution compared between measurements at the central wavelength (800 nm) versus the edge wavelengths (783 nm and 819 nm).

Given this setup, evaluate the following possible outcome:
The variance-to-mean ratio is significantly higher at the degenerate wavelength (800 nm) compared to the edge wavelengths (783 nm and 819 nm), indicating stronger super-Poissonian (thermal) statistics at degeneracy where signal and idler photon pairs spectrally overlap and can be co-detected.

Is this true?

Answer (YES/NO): NO